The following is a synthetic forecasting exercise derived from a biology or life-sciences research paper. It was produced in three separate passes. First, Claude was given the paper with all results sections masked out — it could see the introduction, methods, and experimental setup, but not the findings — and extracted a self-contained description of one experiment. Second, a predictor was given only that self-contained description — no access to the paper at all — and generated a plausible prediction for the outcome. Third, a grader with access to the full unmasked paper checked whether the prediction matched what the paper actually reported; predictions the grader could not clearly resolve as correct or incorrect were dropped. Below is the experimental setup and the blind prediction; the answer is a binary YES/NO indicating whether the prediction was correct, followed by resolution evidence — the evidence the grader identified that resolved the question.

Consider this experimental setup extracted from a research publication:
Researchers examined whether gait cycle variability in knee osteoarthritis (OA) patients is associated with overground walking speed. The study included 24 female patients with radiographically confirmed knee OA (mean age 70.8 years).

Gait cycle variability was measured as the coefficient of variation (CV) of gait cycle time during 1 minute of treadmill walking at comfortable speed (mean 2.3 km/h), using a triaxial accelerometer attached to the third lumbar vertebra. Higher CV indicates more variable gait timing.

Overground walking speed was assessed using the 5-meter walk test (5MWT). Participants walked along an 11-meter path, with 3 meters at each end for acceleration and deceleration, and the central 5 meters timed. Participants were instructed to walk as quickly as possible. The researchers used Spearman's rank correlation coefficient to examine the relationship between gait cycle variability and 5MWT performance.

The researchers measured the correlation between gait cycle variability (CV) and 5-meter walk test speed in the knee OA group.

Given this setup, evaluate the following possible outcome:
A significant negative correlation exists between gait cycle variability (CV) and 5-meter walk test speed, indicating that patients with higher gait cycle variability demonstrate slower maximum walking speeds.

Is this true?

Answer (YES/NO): NO